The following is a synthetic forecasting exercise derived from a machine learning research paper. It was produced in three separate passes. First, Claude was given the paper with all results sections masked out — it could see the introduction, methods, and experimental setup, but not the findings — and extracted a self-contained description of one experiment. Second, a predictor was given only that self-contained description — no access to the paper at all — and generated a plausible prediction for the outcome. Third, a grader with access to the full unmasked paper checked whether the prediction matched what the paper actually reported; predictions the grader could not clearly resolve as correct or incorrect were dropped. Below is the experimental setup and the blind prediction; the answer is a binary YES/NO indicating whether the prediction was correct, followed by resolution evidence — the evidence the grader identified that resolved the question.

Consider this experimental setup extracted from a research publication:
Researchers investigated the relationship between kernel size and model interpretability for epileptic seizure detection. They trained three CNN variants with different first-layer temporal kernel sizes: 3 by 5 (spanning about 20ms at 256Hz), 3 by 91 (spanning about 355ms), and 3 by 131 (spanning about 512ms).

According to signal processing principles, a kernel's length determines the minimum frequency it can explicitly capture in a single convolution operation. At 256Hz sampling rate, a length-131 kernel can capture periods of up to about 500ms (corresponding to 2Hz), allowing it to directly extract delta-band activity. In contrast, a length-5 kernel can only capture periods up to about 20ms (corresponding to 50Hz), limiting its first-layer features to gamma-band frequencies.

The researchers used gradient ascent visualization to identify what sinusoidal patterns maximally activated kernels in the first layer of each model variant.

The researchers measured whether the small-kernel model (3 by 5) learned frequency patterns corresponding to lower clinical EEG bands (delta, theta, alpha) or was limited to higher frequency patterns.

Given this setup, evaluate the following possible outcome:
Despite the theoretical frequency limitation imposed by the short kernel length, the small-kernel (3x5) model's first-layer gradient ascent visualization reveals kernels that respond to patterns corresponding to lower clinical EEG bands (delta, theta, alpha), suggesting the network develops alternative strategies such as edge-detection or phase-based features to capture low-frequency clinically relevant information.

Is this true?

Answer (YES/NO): NO